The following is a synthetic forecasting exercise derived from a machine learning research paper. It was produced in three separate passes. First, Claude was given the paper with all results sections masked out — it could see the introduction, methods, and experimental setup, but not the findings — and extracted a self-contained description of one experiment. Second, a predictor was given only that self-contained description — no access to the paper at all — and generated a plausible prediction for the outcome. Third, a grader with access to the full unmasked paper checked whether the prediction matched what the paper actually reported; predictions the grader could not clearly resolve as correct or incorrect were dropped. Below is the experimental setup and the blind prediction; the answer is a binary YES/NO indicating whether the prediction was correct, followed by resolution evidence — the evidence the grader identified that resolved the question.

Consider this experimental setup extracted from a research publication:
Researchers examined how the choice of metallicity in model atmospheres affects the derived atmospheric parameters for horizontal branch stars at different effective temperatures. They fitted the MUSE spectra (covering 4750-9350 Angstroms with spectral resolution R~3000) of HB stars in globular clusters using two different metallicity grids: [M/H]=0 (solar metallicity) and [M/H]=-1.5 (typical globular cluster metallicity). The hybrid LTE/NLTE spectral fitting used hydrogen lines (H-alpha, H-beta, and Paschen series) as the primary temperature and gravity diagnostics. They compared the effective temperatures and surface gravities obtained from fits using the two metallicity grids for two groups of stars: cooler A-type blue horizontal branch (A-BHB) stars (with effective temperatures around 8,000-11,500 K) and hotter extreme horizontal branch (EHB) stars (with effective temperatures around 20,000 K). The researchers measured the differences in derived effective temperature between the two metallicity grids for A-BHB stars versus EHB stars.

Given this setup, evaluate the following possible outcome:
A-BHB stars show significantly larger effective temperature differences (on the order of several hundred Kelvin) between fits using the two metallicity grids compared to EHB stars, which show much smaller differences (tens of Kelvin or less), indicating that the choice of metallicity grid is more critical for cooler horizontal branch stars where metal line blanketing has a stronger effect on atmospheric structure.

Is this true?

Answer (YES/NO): NO